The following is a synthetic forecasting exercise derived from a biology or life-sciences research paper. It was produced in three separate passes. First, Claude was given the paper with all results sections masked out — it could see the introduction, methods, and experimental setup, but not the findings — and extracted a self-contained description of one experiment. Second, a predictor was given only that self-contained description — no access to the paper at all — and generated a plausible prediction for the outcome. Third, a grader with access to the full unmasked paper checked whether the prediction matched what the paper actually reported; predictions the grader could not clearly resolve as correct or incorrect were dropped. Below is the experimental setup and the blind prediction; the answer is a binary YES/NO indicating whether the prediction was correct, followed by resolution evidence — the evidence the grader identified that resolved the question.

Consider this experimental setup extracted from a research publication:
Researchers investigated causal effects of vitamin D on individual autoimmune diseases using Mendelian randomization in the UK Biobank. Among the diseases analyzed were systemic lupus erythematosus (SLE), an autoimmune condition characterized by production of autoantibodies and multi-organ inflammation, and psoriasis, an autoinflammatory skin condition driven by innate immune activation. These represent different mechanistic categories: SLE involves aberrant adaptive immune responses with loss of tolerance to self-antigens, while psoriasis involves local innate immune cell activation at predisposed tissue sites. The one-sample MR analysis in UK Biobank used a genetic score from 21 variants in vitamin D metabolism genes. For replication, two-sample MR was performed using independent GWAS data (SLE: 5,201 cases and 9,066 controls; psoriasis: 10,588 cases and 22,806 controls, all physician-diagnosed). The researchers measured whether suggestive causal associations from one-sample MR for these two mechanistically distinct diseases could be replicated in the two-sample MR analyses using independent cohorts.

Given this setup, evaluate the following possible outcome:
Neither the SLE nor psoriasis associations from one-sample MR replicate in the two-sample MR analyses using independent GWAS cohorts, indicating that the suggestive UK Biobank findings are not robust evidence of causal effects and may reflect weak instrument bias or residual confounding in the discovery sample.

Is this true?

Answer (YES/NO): NO